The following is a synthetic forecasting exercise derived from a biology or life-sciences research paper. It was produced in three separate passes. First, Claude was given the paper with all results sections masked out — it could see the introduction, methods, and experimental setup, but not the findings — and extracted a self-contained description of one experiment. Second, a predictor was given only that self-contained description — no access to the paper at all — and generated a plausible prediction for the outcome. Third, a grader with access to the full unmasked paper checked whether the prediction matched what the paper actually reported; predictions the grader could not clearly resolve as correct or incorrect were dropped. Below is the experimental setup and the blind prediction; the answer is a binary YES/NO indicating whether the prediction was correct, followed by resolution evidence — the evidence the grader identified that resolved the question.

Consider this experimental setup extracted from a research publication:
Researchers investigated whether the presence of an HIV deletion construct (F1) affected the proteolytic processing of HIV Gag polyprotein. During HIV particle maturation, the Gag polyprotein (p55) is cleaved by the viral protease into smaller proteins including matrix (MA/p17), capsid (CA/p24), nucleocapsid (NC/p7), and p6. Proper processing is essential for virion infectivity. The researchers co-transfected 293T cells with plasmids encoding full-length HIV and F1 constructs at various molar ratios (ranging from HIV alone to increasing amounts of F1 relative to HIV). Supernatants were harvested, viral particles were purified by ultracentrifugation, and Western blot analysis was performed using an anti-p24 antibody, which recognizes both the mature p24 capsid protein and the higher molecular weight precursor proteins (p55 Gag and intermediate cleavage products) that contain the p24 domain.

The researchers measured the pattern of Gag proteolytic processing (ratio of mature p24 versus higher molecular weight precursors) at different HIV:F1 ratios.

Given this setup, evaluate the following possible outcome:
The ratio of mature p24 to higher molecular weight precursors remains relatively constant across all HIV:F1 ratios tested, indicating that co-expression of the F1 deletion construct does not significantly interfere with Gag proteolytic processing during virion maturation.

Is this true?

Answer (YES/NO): NO